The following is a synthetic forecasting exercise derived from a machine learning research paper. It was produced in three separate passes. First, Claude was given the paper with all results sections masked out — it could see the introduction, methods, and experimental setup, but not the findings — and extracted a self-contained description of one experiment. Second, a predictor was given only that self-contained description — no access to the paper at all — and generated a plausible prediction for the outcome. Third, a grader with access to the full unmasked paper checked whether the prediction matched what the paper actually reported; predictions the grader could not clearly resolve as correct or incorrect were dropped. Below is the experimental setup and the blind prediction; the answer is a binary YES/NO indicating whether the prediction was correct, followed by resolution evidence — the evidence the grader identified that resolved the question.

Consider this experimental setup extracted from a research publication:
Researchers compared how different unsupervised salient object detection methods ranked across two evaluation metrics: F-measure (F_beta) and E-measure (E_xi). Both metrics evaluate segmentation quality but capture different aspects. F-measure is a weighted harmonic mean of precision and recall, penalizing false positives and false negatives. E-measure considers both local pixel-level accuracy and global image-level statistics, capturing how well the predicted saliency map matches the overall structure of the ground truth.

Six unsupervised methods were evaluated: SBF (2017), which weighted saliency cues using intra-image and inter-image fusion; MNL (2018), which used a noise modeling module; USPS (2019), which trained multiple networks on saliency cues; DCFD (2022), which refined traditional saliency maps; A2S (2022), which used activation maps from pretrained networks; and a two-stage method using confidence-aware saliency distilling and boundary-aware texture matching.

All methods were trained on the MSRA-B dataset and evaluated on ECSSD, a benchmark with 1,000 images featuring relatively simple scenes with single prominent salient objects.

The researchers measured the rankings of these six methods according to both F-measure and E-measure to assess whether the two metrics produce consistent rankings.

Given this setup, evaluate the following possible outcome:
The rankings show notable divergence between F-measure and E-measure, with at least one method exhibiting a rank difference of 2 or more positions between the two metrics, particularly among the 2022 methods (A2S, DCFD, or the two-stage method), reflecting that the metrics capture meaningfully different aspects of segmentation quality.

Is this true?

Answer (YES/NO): NO